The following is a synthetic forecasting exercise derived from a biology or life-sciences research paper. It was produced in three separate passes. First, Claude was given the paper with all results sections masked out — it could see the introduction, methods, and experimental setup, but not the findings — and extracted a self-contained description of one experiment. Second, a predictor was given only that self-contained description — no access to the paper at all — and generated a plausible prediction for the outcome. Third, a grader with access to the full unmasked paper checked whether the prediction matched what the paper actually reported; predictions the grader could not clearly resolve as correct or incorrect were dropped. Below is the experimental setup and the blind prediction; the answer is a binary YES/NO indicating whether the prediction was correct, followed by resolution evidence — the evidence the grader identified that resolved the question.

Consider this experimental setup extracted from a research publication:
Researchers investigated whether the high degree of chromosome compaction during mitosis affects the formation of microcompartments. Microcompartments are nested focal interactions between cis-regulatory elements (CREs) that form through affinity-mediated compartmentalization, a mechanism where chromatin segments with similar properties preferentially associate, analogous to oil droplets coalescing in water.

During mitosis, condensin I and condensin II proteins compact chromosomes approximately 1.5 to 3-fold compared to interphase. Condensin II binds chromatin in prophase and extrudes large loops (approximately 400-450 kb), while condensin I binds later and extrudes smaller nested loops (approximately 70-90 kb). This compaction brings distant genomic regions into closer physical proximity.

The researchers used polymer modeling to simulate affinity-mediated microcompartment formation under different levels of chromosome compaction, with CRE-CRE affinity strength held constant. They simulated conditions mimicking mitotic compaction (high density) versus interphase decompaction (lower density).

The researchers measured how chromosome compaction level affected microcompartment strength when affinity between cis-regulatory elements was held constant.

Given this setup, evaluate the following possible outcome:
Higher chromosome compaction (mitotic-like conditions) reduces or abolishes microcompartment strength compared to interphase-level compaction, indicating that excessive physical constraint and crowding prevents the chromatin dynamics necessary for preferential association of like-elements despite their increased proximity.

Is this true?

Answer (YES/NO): NO